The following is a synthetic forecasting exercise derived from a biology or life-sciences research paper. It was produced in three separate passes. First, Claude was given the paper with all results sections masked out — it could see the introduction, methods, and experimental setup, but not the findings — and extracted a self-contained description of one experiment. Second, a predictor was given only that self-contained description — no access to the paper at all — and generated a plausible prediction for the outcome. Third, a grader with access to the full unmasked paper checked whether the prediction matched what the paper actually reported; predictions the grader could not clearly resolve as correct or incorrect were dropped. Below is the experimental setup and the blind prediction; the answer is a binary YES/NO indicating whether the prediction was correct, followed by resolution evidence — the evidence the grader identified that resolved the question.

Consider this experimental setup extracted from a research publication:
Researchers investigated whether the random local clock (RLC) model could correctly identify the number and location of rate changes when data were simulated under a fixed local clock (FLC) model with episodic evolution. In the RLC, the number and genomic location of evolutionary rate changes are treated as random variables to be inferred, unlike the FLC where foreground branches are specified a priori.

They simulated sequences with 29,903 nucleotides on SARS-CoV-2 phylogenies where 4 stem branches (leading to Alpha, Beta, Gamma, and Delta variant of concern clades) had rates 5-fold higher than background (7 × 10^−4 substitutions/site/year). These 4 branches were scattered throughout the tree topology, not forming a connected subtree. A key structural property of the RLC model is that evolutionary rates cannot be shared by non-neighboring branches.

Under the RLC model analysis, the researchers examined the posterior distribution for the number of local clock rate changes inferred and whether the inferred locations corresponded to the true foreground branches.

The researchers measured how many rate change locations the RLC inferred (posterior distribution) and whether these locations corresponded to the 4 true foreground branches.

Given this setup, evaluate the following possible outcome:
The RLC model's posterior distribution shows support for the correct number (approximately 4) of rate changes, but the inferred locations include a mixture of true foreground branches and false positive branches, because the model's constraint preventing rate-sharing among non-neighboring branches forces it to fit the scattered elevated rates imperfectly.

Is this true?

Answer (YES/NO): NO